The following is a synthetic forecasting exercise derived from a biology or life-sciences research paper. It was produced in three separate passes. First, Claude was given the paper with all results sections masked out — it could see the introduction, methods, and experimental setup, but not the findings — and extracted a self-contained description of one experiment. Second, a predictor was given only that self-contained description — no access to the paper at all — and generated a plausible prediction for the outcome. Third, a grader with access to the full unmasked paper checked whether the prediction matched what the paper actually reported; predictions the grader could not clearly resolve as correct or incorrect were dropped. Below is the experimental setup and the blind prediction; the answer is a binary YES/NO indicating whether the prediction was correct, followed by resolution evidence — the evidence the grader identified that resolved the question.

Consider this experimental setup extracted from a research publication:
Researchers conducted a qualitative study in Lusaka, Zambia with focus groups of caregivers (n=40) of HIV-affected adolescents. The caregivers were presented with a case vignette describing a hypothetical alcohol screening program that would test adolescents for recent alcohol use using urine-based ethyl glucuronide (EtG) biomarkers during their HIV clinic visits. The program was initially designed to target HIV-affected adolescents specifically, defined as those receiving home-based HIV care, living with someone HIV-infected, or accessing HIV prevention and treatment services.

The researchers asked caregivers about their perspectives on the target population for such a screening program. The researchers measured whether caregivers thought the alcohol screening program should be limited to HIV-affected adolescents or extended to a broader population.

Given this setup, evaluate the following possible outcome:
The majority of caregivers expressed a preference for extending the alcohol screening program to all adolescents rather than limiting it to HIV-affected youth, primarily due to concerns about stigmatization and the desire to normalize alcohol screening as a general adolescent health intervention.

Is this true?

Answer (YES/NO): YES